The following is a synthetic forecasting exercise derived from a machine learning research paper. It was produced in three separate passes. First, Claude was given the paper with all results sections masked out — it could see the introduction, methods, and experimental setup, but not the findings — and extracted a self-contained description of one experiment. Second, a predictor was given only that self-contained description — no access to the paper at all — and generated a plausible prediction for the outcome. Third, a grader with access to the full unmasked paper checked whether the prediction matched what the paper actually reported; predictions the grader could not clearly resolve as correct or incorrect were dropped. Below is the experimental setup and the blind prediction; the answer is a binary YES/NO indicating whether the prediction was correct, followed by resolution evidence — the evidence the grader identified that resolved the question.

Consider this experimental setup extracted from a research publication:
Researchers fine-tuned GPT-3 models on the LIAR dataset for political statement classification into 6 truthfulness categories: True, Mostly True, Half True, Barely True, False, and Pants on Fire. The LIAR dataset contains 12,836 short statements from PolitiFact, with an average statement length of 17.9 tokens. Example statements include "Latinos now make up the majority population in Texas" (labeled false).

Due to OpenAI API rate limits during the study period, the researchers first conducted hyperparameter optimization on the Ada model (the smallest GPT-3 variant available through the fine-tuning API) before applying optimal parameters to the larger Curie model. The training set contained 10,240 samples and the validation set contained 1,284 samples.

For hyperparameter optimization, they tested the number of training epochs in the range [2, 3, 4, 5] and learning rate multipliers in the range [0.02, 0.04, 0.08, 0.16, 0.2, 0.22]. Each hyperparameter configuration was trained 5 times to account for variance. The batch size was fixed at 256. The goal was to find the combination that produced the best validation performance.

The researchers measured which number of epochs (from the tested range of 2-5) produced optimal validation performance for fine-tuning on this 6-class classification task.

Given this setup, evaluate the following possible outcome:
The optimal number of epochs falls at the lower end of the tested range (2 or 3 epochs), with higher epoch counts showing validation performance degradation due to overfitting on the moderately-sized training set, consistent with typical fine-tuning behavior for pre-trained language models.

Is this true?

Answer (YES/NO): NO